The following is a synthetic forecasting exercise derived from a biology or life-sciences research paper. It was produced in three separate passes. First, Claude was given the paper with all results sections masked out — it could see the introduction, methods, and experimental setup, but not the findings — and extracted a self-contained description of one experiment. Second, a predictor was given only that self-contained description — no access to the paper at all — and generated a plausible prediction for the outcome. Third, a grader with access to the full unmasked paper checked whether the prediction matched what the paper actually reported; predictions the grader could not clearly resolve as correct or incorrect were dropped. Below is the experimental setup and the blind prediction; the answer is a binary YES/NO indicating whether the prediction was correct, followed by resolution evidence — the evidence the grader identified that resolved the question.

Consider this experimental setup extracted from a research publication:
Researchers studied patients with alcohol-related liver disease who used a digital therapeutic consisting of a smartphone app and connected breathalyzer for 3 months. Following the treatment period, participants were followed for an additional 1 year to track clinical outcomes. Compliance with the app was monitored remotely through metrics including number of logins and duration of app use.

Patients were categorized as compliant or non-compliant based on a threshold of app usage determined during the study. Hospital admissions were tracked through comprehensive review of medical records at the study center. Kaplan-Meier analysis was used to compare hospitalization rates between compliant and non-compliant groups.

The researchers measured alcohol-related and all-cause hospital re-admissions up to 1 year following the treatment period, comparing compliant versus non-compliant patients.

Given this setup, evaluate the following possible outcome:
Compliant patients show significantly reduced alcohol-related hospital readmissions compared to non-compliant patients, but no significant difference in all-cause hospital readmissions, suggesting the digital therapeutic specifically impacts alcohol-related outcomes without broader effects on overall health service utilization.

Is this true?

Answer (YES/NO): YES